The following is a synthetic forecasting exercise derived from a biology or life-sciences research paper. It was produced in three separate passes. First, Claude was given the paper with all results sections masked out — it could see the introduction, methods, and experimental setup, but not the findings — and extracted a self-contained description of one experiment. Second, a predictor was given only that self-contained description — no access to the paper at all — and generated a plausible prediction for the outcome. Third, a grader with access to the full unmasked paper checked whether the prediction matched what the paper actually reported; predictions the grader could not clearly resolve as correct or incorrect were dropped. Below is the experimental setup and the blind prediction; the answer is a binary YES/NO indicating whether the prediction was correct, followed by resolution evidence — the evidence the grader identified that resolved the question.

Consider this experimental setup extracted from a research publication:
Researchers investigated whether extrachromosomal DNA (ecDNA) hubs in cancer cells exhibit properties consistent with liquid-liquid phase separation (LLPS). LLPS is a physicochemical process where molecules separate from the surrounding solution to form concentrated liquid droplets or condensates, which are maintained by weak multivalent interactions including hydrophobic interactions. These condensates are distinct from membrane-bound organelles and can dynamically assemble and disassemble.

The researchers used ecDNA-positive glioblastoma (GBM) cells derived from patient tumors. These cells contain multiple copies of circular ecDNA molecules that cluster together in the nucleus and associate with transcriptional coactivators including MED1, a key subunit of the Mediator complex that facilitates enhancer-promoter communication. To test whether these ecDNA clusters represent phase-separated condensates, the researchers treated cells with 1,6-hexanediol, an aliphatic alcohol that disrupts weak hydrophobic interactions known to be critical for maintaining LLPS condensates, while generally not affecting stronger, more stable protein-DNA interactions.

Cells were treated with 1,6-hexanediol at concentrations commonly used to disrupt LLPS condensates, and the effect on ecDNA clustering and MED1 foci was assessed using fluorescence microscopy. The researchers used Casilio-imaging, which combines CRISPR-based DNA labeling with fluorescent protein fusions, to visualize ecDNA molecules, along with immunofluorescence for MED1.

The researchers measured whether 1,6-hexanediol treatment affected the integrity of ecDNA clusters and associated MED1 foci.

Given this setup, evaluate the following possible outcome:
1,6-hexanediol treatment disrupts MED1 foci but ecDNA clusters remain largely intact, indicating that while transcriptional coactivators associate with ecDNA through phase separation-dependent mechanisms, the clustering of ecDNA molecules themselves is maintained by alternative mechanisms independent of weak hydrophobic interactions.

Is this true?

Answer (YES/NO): NO